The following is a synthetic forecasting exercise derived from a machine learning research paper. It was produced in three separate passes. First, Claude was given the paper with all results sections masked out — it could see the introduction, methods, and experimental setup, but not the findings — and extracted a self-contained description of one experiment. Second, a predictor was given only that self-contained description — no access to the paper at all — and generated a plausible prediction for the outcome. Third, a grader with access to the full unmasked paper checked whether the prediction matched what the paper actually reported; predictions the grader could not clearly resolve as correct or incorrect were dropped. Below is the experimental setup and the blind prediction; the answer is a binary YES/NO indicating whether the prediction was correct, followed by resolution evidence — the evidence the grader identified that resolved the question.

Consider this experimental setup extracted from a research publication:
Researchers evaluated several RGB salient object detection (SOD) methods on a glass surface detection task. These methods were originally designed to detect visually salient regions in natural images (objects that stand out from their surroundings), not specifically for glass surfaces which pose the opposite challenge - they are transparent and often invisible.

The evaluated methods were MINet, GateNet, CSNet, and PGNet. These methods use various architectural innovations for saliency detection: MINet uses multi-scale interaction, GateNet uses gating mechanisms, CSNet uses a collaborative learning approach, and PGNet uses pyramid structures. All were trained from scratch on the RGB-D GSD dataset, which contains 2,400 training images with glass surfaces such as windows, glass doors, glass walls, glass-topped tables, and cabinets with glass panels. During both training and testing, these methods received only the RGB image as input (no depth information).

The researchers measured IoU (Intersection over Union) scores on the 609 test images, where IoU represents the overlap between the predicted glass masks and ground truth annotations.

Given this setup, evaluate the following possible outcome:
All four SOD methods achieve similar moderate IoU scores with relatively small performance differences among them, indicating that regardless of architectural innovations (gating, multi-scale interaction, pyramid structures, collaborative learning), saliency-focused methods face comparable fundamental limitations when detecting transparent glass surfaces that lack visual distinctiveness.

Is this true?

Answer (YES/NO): NO